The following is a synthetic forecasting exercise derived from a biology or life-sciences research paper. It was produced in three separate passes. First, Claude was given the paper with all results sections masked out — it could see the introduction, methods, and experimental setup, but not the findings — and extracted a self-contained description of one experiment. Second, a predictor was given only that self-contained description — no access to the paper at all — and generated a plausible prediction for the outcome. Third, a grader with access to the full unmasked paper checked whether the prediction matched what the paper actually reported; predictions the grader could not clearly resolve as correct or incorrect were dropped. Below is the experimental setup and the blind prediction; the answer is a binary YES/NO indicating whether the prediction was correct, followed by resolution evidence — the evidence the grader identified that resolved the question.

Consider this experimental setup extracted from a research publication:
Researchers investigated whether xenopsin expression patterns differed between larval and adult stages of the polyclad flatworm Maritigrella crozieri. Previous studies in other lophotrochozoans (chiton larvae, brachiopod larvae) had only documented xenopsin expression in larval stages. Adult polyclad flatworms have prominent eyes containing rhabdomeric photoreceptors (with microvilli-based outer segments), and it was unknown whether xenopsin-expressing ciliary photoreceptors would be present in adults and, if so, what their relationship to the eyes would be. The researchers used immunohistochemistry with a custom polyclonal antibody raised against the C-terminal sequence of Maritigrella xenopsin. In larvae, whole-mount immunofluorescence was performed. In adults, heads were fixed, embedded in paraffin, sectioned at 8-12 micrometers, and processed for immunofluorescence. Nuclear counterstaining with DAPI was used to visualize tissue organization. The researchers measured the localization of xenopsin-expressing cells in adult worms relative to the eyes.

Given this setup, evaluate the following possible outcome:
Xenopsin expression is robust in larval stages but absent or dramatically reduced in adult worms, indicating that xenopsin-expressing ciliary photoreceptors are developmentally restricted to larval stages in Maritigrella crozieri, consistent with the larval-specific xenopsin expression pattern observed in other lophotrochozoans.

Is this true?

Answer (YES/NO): NO